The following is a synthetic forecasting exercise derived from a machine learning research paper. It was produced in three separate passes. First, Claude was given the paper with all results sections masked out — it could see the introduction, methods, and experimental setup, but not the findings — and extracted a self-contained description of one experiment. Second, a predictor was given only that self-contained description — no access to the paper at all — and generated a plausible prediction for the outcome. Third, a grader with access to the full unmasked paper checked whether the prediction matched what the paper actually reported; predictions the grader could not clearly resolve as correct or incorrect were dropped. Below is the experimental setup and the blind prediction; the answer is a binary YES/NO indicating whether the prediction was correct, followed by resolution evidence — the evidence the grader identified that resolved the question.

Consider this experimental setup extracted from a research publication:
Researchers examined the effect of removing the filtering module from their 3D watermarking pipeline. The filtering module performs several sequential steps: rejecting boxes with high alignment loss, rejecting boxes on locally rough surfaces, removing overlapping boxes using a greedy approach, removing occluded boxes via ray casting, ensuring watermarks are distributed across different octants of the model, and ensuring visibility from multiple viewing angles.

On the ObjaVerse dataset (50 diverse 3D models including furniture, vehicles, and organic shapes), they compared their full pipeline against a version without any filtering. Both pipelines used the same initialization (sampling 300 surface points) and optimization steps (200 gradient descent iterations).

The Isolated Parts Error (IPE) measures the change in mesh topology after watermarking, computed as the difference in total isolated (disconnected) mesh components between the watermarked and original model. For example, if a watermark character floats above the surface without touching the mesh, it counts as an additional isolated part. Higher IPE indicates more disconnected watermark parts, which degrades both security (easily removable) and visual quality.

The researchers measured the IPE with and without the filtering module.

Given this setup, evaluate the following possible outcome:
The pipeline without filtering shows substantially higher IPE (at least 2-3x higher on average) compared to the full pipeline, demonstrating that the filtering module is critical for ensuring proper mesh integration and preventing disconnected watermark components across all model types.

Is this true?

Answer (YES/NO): NO